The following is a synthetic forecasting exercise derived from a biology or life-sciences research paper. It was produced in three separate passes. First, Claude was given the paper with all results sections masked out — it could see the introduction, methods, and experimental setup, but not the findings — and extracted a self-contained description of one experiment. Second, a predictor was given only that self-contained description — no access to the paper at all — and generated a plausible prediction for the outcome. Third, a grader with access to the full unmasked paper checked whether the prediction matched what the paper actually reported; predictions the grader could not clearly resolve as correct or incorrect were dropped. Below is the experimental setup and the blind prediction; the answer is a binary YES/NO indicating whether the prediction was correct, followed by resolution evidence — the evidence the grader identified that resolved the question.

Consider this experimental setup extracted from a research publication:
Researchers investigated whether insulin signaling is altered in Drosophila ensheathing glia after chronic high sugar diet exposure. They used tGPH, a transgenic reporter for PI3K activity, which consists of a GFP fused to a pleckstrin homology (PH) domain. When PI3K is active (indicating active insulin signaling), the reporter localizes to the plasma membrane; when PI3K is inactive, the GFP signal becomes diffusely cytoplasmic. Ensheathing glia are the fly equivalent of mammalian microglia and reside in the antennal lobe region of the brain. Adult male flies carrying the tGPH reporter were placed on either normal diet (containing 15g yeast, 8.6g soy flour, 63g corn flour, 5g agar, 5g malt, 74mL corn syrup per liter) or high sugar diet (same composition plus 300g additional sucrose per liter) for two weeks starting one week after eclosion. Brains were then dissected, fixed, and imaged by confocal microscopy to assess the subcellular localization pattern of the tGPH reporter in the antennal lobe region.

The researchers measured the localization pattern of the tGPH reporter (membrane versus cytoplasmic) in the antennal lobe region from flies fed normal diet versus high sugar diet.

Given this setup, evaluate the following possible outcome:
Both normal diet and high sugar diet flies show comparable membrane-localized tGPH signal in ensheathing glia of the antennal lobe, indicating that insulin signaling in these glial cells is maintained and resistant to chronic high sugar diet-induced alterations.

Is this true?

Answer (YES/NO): NO